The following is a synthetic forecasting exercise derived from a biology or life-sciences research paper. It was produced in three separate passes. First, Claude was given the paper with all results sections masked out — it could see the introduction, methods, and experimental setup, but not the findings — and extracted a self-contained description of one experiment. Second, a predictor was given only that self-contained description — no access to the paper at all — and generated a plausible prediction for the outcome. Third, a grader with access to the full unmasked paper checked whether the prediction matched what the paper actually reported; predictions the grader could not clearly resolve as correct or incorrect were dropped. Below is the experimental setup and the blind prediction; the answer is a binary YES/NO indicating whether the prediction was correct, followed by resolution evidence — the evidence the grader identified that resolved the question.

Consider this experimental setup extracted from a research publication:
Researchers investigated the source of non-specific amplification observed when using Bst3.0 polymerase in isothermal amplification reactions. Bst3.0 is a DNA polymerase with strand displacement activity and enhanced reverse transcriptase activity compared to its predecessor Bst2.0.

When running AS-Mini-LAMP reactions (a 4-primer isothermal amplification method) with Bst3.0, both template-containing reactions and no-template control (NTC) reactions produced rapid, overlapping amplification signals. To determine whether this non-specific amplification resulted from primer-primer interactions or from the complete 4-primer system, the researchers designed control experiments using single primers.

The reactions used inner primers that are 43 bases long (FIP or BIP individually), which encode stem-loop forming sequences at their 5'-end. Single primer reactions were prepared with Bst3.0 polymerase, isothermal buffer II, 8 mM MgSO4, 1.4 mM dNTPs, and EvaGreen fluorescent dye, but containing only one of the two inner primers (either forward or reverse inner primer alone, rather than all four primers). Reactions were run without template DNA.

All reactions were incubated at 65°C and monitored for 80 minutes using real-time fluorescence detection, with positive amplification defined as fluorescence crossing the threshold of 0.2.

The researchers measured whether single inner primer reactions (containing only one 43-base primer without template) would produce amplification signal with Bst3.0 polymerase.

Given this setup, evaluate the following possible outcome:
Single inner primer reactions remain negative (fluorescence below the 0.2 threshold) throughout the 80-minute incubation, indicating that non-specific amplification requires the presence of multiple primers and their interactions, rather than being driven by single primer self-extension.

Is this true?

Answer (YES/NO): NO